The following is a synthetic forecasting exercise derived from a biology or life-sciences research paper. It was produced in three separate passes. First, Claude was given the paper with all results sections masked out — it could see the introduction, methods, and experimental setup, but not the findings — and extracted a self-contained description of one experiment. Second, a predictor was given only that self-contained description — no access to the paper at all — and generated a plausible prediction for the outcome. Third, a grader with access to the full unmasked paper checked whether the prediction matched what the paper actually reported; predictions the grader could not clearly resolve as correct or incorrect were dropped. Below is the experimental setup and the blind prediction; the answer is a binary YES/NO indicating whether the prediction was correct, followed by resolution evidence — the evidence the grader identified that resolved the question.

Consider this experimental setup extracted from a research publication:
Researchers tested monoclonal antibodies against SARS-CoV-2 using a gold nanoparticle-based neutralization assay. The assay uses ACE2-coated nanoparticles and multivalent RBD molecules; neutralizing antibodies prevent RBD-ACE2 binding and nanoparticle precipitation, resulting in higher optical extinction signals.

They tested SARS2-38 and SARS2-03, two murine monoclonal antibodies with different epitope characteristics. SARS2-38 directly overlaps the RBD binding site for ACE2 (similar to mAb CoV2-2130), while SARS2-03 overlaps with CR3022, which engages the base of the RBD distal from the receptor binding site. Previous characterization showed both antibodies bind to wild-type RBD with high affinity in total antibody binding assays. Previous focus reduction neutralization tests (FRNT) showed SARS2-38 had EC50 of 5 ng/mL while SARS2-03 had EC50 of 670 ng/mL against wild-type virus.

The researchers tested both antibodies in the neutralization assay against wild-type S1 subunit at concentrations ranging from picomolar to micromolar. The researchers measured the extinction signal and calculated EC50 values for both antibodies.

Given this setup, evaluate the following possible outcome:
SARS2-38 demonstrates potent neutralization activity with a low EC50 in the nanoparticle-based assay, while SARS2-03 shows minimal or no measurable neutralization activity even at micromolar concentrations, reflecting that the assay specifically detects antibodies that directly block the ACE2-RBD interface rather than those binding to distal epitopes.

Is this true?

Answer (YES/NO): NO